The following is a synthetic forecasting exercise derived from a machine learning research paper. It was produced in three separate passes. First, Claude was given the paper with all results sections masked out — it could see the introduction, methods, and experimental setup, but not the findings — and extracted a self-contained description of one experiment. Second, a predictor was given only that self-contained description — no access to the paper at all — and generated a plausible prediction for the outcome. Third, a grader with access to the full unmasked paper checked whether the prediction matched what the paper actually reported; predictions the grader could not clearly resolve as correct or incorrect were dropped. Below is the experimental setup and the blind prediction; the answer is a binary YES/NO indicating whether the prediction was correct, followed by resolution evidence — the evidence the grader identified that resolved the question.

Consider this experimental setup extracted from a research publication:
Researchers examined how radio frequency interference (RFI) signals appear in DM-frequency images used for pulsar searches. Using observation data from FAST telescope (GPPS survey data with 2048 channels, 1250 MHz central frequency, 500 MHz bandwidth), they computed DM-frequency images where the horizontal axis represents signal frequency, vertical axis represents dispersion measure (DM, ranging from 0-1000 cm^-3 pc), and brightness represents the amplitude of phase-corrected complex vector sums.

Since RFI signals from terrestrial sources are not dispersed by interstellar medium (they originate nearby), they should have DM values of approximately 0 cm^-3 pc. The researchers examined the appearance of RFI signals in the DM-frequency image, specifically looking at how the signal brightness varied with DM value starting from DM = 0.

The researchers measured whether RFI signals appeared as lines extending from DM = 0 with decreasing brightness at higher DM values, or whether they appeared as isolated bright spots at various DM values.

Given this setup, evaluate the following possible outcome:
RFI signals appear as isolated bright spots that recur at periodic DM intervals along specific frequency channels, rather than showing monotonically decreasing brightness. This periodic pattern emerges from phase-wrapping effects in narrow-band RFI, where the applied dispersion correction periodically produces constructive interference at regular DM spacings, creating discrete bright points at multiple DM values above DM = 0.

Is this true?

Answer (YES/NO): NO